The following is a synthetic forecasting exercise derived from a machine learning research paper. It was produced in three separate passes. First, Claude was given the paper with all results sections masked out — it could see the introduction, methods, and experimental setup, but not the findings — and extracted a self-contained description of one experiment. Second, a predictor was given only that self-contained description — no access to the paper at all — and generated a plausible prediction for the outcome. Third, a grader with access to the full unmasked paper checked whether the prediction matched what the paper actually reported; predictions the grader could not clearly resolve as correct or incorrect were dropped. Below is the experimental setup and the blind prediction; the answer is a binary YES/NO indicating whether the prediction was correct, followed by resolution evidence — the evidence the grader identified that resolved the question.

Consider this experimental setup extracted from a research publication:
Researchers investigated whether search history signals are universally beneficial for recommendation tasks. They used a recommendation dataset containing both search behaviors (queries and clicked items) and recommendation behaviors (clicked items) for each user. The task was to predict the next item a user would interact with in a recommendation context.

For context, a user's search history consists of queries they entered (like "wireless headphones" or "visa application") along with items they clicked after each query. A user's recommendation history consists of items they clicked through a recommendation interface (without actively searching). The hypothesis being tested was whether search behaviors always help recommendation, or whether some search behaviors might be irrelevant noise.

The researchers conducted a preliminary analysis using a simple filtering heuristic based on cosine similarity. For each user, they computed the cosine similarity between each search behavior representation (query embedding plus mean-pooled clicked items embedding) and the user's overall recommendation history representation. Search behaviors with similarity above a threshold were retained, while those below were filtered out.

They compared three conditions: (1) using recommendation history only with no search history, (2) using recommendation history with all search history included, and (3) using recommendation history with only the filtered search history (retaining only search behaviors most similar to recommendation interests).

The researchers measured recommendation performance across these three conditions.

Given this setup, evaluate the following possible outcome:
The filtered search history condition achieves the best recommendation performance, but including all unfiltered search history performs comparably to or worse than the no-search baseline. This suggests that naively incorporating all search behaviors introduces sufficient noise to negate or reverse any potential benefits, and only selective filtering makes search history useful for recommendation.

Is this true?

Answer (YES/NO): NO